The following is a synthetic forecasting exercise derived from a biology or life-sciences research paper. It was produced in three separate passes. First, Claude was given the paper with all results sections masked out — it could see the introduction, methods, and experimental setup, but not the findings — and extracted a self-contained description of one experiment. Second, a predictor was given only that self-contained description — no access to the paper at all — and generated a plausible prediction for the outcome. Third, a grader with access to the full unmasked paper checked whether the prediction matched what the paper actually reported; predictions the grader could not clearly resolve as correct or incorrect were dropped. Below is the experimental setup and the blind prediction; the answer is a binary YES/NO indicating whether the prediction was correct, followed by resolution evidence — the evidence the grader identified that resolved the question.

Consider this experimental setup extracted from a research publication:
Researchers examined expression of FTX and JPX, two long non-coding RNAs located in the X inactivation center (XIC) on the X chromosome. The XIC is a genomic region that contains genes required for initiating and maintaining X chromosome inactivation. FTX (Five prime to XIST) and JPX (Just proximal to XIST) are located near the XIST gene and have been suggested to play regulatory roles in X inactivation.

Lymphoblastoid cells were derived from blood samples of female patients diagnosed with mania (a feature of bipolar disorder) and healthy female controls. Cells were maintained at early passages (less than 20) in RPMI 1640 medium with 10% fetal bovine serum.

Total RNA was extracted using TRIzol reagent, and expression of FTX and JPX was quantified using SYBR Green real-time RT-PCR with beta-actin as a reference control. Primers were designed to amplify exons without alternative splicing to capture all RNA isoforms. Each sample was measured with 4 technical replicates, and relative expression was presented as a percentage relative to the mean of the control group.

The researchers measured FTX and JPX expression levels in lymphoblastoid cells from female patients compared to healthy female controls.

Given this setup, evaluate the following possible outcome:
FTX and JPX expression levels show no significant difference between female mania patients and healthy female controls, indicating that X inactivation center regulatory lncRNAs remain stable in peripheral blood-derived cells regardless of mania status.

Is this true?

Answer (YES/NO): NO